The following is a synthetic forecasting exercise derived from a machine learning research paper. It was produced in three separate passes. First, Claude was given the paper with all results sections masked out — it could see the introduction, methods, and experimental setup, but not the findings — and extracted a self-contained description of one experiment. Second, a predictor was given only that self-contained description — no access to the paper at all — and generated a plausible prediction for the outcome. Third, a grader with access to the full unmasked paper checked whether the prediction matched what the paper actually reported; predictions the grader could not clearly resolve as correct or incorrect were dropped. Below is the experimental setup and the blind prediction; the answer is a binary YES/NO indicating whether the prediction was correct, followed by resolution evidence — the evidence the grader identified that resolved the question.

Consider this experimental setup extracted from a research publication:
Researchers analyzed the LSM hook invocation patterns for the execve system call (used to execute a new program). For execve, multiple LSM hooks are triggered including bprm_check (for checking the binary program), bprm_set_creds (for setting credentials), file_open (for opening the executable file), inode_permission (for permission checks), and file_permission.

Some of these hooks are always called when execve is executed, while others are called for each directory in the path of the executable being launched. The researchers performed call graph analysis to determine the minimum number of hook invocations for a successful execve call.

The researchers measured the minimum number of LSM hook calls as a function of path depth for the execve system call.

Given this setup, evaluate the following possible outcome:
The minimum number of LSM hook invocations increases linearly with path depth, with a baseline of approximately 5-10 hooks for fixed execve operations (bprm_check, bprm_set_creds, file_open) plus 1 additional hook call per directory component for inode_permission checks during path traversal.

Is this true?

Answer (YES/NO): NO